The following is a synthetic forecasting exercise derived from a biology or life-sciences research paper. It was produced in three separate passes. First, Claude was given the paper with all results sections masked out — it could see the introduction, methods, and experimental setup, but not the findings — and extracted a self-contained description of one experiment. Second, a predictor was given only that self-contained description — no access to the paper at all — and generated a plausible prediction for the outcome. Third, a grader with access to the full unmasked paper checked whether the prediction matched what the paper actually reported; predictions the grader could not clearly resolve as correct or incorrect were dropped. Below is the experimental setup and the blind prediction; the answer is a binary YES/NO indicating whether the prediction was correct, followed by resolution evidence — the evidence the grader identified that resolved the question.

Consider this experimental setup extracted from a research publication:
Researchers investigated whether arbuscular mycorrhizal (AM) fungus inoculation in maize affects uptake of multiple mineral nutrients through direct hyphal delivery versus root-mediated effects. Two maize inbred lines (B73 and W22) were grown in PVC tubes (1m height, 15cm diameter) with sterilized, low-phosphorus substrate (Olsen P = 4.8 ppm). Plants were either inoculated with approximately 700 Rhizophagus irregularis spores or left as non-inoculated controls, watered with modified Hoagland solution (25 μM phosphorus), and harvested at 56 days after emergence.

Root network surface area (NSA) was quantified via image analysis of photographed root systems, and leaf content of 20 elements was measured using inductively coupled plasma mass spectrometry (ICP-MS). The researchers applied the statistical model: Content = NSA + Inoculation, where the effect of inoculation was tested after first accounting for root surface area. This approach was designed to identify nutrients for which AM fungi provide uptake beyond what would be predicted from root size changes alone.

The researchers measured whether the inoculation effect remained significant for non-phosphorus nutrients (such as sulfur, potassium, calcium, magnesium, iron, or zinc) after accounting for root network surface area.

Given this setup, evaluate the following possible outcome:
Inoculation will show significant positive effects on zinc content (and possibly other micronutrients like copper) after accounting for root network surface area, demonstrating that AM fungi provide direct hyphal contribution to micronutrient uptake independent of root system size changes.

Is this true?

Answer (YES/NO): NO